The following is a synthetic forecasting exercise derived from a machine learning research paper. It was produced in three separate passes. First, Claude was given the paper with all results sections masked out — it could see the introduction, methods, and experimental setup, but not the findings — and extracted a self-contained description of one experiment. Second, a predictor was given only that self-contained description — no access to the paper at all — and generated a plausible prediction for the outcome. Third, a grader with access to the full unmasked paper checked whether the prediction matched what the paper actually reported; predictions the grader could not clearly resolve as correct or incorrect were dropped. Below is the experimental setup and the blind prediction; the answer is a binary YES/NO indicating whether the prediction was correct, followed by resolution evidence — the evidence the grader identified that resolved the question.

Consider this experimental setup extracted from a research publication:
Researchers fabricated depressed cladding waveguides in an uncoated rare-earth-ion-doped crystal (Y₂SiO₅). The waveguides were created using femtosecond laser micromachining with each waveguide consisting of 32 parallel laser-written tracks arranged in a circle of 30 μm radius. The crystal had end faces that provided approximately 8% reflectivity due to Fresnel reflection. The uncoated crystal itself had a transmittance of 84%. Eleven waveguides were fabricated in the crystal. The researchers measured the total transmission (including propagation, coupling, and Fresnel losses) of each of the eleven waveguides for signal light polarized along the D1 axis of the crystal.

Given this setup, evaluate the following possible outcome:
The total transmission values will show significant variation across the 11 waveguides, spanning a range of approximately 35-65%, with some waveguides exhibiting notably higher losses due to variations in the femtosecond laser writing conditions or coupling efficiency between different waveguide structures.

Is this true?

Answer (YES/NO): NO